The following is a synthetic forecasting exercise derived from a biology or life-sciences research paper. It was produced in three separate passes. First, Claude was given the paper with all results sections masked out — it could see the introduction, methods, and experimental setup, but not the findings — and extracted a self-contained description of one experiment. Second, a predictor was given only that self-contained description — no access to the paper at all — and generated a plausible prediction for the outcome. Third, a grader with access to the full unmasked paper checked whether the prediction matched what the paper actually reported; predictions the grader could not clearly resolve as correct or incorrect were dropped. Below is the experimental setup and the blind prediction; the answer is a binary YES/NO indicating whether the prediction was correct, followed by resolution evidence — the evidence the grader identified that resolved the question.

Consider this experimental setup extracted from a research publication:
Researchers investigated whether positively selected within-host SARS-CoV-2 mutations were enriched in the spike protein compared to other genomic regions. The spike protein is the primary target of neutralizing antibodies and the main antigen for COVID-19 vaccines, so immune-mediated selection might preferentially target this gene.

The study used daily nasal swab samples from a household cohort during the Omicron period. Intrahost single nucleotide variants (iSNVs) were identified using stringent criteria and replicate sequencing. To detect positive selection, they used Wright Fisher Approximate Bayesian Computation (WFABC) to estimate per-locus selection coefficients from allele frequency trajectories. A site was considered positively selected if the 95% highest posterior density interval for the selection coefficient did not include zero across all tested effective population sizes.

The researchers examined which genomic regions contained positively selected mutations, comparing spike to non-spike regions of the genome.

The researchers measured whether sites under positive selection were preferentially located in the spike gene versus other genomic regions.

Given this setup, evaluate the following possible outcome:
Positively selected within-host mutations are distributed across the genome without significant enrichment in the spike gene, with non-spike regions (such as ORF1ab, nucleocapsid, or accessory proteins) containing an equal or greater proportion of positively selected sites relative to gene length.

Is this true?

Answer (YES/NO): NO